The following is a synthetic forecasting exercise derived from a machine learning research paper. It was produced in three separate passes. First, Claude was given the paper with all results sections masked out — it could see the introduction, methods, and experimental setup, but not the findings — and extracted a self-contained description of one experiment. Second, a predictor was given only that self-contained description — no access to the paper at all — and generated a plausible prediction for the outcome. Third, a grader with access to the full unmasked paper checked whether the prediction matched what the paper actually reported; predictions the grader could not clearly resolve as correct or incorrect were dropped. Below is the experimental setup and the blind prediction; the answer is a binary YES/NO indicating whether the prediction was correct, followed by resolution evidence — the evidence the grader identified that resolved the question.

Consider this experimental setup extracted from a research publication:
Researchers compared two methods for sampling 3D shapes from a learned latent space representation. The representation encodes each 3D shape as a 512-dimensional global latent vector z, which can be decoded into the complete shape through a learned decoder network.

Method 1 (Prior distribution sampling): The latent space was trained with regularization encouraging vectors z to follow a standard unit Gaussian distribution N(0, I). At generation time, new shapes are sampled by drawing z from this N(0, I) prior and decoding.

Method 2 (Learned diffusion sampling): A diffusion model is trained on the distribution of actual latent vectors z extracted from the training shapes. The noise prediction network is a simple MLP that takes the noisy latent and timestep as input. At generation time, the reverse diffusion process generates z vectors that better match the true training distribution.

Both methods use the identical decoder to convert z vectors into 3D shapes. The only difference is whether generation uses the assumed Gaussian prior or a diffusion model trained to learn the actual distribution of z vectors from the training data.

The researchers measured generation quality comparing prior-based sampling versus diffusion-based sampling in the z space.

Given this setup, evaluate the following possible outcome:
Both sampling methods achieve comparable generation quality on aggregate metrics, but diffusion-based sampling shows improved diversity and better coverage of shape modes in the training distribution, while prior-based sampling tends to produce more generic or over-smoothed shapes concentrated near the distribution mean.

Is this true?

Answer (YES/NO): NO